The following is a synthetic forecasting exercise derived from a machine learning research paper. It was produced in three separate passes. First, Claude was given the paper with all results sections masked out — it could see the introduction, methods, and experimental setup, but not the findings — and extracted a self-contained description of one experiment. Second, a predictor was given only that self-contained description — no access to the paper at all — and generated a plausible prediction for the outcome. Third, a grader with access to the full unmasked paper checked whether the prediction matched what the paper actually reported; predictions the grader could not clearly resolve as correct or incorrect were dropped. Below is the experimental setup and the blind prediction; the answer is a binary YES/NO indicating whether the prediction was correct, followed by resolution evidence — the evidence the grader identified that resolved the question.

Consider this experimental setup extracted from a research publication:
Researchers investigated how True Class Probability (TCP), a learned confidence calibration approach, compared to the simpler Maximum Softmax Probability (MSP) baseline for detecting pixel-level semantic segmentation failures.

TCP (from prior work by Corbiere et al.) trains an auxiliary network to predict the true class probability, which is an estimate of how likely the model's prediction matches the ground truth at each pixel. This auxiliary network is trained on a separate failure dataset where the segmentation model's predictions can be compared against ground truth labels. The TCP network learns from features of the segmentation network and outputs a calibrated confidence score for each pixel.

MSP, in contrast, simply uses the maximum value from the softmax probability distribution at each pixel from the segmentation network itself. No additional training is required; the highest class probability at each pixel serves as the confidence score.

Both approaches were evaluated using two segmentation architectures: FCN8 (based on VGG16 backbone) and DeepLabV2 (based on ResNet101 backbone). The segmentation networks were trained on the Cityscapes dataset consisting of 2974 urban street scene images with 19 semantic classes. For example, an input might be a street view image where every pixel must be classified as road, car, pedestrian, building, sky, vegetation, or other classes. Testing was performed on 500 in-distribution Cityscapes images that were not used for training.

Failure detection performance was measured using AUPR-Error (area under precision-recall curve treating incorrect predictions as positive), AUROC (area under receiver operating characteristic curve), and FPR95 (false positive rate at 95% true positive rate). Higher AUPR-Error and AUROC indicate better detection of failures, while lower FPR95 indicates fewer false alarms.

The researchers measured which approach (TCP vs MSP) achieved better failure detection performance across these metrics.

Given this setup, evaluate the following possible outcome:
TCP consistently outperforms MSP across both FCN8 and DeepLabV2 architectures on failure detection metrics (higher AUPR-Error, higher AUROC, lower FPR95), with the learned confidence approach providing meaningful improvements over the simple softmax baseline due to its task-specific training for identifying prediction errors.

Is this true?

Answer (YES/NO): NO